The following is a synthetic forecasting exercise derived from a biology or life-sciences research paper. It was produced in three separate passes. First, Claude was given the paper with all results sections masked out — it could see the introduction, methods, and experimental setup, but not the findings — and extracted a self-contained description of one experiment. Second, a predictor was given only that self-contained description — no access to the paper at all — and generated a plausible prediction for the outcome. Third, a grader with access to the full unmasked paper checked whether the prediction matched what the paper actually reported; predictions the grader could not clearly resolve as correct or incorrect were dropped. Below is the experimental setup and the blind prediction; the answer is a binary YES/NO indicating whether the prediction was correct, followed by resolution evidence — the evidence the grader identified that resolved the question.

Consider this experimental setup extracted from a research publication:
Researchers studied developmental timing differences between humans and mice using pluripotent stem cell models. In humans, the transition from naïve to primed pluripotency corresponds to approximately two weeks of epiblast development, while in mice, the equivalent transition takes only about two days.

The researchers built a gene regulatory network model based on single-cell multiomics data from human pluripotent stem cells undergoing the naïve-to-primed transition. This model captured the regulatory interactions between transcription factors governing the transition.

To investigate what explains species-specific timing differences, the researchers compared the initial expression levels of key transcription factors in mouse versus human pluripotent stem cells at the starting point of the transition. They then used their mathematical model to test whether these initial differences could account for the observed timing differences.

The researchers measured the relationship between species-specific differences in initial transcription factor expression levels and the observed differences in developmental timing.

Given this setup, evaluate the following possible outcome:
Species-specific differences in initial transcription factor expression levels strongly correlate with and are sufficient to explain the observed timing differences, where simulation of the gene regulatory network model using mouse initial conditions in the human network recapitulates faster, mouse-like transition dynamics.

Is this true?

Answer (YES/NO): NO